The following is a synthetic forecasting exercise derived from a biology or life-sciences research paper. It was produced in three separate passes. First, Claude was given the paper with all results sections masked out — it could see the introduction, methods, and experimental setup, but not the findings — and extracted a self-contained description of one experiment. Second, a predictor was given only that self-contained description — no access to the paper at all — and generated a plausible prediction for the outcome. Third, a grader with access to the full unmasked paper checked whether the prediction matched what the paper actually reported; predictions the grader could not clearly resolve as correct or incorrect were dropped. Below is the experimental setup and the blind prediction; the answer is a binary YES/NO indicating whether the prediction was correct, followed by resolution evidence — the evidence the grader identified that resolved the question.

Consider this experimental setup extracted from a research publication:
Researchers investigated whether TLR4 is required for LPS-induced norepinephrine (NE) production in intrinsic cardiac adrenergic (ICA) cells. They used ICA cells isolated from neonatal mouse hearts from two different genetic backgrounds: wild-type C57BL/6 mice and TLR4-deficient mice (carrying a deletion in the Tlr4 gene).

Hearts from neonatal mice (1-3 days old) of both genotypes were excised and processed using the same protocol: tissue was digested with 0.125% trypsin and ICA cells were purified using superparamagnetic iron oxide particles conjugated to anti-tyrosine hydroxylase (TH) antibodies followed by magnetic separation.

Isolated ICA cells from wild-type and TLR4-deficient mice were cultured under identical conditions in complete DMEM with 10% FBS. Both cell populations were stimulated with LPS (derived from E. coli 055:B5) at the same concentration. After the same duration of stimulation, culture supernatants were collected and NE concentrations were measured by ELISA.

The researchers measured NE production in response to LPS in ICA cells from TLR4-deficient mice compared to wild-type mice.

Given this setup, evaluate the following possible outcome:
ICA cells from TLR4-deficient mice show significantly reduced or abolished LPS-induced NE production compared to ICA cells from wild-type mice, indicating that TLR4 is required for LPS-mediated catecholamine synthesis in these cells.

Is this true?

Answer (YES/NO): YES